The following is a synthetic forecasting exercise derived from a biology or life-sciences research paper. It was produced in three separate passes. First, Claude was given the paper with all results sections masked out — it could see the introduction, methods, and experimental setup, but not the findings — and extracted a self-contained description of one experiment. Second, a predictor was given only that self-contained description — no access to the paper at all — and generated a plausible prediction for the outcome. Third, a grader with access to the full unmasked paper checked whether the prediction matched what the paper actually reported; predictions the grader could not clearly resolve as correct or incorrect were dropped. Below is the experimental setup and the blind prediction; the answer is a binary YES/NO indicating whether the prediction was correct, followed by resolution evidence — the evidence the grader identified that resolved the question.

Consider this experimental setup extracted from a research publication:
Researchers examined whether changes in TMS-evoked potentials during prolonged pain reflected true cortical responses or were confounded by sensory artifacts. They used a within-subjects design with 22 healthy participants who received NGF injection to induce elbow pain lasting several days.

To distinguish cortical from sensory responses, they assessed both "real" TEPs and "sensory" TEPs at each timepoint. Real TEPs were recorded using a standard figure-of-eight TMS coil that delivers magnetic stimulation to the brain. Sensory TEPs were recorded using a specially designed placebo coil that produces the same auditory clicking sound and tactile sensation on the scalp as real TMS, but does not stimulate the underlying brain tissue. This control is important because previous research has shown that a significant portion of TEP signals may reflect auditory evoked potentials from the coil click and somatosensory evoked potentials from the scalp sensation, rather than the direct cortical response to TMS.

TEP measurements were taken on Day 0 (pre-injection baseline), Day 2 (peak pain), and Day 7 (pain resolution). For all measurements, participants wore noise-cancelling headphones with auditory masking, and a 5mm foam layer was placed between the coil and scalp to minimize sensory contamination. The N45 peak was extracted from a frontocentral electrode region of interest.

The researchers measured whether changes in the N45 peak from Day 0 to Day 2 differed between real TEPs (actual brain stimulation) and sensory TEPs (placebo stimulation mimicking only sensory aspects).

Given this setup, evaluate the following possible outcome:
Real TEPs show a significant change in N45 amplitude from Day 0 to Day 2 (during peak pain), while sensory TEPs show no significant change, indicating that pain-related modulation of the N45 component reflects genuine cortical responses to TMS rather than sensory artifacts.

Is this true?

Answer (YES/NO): NO